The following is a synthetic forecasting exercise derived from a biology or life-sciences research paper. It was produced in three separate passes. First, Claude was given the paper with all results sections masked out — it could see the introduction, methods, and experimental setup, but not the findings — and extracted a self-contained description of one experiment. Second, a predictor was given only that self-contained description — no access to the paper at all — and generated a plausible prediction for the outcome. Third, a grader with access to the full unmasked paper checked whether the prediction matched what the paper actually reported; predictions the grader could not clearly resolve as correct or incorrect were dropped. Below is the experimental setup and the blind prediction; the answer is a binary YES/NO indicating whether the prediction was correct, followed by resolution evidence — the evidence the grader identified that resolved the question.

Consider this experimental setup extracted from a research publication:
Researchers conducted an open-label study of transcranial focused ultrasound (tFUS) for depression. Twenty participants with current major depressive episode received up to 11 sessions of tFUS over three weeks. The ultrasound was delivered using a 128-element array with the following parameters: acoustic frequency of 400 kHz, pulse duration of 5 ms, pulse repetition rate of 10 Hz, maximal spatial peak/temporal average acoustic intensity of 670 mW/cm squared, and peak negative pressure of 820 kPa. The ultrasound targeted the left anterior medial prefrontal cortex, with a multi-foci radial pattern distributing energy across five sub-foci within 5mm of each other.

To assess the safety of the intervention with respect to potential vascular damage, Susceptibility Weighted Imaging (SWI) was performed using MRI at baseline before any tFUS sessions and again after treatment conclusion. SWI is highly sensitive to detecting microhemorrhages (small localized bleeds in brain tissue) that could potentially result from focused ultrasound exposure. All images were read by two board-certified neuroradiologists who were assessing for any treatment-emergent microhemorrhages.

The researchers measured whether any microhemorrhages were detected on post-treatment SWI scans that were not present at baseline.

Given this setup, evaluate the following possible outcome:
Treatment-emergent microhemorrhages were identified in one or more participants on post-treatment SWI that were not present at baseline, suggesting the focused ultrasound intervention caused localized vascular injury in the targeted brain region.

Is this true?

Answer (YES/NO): NO